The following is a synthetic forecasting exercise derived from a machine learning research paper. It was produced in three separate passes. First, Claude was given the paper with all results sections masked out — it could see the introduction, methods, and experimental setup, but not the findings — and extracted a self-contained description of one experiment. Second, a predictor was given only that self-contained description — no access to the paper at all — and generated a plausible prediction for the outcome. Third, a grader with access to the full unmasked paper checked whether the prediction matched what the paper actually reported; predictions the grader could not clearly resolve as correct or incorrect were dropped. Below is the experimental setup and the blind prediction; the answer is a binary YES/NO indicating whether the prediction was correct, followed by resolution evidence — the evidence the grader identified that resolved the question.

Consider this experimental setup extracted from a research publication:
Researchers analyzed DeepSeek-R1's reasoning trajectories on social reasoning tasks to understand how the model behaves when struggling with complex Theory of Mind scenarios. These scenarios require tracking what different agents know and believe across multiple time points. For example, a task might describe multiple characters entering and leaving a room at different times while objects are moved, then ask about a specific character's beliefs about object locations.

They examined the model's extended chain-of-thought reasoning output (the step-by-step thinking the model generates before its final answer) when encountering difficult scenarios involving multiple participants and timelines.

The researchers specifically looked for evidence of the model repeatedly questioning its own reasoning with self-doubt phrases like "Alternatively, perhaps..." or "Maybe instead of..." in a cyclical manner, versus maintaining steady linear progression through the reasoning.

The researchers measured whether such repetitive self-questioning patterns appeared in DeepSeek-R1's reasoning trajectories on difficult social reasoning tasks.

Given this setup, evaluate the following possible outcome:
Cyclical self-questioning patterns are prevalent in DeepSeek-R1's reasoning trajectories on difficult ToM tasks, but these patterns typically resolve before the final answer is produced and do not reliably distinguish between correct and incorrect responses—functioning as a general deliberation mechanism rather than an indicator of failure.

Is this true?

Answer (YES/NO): NO